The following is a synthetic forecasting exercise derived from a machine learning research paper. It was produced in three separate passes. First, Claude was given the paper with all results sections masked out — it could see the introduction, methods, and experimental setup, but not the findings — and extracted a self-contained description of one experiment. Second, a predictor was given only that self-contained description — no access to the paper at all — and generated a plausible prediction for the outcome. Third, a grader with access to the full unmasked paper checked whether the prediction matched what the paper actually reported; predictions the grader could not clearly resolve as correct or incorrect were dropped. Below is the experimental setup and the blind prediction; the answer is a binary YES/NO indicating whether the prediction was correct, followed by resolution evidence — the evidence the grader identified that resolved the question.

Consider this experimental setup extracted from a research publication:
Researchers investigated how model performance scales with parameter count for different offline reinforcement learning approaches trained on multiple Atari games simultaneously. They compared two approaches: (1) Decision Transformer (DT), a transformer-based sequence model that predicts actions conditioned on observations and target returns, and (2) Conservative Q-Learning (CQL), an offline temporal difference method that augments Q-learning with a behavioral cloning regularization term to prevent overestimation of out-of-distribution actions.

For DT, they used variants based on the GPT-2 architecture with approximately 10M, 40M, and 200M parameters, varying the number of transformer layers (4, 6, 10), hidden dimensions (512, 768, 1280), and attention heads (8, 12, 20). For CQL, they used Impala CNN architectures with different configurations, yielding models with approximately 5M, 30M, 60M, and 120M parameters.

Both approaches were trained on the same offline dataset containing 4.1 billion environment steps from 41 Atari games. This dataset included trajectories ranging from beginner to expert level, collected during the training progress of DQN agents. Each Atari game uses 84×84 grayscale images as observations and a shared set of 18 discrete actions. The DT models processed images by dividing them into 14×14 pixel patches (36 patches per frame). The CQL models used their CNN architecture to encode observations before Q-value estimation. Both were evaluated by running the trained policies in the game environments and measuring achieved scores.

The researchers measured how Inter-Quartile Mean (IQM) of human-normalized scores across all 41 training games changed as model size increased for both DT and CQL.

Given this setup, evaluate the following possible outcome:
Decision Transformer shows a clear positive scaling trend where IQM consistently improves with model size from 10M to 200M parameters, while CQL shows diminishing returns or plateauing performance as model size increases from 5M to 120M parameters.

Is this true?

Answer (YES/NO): NO